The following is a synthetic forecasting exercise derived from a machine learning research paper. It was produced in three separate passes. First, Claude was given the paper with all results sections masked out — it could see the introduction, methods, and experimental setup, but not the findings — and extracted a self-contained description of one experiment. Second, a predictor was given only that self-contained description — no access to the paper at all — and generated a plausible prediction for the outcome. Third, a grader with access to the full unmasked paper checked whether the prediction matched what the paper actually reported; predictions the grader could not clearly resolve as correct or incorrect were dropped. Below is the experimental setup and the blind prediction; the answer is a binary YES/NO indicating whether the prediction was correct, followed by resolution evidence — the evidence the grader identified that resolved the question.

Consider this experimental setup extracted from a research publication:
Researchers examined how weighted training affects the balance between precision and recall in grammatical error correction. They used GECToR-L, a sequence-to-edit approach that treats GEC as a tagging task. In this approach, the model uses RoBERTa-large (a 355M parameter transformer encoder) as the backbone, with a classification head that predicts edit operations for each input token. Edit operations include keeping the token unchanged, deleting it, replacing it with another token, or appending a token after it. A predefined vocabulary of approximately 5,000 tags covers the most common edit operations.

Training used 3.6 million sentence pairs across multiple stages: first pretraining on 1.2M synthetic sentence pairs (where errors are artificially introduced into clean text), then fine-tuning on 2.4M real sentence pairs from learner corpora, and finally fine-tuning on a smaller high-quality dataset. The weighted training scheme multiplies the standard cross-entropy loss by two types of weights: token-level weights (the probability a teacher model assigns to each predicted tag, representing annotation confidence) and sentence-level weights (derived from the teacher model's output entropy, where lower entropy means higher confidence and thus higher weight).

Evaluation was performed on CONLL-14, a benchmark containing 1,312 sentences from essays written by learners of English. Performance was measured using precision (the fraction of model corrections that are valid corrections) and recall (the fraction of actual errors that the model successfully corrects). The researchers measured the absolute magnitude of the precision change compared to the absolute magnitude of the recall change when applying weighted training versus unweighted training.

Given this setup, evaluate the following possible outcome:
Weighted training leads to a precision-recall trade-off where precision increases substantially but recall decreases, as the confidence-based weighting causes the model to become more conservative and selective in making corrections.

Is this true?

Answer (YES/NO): YES